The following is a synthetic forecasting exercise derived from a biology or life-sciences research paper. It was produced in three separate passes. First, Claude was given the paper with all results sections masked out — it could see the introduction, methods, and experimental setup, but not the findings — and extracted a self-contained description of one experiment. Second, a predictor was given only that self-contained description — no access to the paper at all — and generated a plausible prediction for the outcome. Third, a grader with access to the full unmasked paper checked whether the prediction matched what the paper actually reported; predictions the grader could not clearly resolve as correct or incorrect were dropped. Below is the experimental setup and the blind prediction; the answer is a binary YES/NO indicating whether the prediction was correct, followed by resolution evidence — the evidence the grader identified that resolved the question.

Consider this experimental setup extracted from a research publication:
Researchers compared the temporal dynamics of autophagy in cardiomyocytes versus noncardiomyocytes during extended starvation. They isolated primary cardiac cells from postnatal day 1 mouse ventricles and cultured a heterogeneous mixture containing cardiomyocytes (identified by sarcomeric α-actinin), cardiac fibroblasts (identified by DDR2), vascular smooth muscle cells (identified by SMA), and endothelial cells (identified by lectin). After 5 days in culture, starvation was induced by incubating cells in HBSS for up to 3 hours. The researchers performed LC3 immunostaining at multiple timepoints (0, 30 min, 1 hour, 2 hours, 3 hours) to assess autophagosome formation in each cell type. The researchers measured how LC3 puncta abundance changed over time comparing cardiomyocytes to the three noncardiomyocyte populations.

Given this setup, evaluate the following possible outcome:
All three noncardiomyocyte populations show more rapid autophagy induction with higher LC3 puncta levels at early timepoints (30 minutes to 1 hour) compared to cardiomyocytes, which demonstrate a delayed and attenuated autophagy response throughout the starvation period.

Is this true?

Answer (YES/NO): NO